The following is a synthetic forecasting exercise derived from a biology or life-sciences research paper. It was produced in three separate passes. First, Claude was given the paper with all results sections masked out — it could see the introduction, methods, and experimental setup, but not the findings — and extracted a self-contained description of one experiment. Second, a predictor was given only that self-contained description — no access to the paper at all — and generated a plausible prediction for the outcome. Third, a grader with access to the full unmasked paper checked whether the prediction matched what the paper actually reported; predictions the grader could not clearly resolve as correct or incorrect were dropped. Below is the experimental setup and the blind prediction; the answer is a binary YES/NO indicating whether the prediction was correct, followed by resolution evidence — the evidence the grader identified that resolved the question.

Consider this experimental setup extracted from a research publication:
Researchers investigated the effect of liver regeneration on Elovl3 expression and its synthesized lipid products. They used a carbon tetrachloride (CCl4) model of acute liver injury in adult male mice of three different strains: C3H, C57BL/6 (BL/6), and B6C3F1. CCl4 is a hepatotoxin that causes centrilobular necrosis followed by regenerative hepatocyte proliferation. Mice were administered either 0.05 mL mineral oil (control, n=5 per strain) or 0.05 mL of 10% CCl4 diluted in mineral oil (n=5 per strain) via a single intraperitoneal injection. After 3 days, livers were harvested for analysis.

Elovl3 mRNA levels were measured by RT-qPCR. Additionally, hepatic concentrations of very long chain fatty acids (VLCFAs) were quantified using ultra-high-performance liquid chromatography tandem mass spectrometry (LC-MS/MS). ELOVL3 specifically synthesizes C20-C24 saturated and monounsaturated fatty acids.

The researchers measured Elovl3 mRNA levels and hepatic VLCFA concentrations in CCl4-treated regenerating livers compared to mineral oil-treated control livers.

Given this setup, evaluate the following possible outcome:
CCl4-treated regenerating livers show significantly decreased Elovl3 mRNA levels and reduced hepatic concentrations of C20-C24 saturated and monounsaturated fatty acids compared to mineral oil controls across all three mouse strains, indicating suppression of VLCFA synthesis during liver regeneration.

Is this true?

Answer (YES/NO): NO